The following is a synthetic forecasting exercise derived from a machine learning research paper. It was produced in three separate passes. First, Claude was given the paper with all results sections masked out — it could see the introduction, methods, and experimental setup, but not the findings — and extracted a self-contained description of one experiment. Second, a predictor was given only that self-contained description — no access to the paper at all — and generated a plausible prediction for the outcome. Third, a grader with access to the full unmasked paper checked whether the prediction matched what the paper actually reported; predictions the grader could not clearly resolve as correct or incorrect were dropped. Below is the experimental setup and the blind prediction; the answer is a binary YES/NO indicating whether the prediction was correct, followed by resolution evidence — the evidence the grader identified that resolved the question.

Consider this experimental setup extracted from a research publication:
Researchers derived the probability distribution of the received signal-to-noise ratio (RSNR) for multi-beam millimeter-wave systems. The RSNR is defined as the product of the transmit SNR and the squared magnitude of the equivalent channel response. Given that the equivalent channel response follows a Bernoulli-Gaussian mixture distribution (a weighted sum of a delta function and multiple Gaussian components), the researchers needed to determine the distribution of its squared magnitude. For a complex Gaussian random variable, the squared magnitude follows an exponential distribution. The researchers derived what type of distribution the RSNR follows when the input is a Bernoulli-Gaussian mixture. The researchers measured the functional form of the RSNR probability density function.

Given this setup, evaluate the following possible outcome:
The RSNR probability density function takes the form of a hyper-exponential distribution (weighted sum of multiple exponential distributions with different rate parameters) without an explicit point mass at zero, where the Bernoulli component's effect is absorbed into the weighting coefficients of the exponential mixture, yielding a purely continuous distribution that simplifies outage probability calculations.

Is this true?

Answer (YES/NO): NO